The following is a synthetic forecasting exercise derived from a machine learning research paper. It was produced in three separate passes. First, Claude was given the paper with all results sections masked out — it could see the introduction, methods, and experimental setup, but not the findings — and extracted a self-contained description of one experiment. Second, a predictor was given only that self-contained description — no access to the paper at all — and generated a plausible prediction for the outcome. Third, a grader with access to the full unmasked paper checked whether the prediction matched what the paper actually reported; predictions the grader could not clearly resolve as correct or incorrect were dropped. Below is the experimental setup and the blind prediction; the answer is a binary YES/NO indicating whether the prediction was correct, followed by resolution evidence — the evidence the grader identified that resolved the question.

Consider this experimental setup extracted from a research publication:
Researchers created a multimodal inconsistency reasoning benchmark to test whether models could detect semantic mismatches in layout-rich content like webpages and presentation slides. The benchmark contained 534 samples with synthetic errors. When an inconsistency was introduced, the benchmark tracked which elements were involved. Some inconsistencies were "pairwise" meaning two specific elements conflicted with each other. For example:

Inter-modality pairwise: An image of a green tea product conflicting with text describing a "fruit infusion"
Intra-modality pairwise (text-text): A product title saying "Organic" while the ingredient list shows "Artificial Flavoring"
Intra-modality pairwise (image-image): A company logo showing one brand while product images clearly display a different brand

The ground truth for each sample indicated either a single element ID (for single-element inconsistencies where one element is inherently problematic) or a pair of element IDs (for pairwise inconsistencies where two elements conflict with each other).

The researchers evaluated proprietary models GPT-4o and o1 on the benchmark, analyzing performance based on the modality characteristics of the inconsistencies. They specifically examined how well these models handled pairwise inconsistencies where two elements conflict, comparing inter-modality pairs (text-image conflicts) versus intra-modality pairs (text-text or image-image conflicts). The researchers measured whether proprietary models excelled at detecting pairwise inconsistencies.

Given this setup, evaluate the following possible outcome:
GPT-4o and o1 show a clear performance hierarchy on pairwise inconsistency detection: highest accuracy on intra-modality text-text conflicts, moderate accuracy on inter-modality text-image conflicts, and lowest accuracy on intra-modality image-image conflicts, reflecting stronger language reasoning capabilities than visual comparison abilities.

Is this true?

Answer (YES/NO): NO